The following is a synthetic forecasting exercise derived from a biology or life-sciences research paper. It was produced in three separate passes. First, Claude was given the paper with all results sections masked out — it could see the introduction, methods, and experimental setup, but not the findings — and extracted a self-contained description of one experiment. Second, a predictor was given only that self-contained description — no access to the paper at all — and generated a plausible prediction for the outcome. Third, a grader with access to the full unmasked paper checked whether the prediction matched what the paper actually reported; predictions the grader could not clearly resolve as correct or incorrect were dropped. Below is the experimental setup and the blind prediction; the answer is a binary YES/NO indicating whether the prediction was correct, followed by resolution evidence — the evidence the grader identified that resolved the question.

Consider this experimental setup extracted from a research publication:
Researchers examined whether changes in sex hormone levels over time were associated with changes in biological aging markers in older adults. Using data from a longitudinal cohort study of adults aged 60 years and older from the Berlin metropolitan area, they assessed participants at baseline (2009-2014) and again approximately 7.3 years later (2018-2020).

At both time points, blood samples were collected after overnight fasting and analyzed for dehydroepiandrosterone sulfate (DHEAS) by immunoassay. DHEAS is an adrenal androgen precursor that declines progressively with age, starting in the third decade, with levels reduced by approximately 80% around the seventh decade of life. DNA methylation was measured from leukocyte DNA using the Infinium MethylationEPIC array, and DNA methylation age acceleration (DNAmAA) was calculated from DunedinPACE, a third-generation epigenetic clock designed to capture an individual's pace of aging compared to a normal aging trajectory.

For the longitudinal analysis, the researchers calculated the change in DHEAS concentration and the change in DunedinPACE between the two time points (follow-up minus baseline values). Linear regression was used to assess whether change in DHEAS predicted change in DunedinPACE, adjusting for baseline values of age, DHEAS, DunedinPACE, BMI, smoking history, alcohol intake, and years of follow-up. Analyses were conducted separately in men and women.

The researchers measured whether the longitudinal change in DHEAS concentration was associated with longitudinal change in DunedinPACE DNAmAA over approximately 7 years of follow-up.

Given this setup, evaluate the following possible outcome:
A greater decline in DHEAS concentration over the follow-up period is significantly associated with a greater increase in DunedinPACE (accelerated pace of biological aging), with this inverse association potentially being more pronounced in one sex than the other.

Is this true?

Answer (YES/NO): YES